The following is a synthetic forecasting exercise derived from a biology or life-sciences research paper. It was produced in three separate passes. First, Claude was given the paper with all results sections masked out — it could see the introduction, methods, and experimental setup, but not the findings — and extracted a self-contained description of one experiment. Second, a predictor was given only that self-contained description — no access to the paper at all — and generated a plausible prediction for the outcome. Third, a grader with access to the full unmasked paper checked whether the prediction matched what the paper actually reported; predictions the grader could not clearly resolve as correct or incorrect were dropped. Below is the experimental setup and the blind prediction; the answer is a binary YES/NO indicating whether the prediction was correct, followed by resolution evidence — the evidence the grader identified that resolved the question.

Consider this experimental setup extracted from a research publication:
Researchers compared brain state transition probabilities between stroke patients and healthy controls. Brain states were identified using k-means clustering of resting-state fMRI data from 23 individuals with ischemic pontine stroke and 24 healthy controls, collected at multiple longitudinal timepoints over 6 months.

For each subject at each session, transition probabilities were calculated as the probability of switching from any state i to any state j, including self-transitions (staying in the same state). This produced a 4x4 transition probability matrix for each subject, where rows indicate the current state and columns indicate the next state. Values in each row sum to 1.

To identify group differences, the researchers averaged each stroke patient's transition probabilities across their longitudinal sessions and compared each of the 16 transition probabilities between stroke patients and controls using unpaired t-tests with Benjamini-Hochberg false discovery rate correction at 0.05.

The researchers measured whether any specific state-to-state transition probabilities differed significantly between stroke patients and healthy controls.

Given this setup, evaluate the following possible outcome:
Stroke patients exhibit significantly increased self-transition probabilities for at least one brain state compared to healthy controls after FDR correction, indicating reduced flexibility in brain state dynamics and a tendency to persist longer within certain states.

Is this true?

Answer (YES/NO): NO